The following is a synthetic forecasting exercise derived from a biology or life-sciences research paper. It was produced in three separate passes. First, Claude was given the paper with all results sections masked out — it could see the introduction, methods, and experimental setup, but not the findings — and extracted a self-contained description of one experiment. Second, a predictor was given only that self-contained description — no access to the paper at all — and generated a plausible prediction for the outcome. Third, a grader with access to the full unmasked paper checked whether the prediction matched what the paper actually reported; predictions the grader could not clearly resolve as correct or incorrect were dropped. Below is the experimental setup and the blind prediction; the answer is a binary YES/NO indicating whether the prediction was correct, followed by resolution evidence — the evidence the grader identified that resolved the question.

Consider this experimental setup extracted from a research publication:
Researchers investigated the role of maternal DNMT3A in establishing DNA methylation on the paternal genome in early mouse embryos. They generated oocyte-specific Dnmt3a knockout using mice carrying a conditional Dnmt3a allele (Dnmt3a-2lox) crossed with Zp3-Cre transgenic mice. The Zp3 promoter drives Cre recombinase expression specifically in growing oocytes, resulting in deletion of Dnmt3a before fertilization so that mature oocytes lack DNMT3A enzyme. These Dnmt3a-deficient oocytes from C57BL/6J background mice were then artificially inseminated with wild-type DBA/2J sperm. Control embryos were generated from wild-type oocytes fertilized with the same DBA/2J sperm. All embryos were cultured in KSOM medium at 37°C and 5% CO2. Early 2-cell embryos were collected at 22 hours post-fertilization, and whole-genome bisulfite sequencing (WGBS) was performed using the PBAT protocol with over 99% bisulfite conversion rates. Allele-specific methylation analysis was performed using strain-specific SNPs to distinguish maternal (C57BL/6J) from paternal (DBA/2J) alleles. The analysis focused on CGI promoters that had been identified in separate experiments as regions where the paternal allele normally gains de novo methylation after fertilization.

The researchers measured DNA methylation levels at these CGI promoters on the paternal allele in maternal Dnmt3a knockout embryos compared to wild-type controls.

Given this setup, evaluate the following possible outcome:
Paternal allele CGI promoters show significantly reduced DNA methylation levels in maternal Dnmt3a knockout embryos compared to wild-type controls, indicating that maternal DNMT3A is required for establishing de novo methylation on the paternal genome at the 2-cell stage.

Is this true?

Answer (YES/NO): YES